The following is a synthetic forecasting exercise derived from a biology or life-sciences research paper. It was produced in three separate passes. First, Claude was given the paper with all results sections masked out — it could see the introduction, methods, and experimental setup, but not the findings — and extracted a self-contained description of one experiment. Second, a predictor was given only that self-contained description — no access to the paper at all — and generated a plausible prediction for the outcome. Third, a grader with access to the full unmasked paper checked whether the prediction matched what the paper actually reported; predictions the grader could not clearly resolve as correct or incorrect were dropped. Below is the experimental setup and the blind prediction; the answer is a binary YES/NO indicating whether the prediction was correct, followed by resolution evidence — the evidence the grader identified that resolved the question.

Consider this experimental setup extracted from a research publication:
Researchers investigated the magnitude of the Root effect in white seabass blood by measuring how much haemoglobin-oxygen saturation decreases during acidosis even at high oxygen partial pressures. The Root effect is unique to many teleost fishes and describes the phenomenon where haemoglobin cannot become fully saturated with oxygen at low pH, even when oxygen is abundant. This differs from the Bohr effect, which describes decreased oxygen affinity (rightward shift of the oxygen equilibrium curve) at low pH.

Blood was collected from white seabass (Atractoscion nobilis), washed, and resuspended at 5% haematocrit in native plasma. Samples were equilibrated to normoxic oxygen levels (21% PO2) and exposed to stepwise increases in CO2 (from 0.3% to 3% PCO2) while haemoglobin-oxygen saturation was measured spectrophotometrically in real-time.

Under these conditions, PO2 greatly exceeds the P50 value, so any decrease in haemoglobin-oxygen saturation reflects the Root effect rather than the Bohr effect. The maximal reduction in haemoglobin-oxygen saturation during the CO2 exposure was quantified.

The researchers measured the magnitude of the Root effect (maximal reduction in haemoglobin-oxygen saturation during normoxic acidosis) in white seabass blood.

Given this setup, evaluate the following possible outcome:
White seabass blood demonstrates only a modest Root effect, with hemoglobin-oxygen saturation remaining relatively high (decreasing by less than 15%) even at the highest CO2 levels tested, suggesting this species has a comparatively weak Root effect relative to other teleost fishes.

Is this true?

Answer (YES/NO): NO